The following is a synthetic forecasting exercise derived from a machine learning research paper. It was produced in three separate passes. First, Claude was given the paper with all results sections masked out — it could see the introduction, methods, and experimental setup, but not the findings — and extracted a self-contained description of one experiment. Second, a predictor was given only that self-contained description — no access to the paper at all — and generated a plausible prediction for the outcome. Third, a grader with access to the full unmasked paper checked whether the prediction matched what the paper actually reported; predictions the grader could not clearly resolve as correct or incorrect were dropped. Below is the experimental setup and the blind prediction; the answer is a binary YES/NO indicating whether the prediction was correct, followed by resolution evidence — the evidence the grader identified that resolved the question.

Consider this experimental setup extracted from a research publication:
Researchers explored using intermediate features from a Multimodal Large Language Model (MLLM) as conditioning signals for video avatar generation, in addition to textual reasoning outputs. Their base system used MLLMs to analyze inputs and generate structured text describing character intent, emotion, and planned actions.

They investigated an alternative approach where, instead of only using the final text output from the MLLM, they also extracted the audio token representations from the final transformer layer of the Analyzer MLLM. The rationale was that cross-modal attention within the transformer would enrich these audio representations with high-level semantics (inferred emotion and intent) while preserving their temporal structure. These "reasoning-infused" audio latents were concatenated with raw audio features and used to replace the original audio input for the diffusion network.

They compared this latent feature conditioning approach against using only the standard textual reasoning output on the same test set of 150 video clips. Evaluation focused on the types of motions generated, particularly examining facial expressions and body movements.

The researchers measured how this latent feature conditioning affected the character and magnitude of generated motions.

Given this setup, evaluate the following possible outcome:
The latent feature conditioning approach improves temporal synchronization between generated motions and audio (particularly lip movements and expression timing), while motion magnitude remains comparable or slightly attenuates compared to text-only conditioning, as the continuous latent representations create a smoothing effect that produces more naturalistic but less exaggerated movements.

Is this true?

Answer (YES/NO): NO